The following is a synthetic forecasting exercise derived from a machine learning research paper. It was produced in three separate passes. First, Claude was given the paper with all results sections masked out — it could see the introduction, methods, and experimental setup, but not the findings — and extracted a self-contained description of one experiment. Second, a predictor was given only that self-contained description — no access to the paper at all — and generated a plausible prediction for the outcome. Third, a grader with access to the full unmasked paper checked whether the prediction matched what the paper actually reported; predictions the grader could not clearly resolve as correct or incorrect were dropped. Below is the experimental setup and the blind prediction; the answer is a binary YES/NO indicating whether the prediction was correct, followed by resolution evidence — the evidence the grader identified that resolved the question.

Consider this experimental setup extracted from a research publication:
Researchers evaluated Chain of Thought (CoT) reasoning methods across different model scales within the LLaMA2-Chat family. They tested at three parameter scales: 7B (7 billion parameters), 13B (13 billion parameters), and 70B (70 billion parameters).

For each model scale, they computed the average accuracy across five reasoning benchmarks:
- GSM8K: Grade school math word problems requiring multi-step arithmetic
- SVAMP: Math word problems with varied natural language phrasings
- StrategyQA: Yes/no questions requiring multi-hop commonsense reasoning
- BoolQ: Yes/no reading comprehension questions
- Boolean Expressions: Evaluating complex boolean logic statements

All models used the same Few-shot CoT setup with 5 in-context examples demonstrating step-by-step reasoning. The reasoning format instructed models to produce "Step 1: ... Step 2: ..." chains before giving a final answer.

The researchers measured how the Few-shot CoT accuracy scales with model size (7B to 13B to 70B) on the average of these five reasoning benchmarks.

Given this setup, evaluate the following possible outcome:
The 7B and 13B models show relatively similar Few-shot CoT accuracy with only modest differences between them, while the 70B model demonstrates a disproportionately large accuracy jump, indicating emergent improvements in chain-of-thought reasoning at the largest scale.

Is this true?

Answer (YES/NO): NO